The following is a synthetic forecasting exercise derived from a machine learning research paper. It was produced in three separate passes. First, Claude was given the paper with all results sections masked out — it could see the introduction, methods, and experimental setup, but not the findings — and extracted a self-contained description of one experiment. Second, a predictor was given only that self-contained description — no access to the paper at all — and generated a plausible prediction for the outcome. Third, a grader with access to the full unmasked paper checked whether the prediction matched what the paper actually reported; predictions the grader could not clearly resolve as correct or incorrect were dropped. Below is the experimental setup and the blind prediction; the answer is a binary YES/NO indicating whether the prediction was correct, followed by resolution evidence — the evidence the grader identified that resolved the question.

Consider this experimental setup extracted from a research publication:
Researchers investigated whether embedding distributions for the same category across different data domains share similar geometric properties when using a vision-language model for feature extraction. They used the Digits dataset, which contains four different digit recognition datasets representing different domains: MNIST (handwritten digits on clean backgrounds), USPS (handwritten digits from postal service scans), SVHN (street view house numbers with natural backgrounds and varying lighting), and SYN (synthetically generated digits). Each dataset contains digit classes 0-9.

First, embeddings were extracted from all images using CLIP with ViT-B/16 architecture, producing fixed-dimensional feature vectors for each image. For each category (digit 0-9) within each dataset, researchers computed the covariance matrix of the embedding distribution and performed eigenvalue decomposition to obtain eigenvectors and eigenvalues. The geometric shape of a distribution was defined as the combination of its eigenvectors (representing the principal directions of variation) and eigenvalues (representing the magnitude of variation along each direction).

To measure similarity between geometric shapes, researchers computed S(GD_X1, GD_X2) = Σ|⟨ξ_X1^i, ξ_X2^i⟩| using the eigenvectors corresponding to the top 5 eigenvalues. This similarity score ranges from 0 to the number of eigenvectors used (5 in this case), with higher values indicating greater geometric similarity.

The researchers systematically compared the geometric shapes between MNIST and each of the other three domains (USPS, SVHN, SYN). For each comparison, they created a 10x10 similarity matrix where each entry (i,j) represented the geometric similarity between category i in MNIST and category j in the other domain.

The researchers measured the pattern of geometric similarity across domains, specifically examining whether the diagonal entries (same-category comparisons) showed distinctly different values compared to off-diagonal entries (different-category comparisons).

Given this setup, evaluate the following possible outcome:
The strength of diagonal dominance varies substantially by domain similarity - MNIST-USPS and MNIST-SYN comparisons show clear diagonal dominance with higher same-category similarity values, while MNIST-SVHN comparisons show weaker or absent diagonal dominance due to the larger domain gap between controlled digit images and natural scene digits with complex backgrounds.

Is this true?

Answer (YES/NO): NO